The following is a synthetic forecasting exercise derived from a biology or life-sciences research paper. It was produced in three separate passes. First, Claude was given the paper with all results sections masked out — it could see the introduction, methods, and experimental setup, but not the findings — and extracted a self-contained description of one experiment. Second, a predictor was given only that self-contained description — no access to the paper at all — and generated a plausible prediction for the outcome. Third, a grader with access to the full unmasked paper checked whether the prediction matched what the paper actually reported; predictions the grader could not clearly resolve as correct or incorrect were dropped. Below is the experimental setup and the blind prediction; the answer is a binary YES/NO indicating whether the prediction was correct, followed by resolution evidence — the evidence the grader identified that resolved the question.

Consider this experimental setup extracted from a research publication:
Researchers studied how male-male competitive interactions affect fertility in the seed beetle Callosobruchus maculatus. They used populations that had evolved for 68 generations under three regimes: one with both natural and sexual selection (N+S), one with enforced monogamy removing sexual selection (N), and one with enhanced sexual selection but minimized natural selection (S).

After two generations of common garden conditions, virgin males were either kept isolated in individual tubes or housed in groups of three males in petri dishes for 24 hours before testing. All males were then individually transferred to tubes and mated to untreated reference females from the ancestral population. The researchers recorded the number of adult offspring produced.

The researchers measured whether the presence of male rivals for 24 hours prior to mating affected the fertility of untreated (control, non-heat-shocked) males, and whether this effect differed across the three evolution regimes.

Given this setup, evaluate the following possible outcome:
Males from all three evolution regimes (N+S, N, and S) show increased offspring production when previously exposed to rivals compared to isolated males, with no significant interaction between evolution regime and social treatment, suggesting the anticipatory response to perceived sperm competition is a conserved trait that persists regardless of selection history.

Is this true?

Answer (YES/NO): NO